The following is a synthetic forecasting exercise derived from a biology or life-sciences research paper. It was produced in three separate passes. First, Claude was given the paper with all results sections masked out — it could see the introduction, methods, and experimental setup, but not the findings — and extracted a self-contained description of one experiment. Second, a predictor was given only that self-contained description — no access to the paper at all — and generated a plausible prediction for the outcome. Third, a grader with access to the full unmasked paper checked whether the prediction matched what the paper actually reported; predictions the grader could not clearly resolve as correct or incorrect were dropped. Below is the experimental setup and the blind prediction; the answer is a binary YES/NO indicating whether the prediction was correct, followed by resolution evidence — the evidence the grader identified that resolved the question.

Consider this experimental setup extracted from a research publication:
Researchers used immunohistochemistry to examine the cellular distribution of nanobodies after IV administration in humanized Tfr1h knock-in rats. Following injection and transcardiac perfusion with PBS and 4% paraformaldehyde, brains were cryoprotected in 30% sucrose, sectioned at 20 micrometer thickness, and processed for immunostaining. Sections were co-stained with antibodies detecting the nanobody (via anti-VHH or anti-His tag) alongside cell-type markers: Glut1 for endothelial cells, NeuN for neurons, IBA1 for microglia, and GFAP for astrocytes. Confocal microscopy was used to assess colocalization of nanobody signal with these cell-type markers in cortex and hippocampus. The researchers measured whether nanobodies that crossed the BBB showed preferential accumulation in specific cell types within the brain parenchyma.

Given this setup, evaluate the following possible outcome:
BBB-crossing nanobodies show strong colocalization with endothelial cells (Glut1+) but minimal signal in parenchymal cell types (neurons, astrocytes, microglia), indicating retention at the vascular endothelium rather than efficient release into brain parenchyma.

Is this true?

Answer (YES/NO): NO